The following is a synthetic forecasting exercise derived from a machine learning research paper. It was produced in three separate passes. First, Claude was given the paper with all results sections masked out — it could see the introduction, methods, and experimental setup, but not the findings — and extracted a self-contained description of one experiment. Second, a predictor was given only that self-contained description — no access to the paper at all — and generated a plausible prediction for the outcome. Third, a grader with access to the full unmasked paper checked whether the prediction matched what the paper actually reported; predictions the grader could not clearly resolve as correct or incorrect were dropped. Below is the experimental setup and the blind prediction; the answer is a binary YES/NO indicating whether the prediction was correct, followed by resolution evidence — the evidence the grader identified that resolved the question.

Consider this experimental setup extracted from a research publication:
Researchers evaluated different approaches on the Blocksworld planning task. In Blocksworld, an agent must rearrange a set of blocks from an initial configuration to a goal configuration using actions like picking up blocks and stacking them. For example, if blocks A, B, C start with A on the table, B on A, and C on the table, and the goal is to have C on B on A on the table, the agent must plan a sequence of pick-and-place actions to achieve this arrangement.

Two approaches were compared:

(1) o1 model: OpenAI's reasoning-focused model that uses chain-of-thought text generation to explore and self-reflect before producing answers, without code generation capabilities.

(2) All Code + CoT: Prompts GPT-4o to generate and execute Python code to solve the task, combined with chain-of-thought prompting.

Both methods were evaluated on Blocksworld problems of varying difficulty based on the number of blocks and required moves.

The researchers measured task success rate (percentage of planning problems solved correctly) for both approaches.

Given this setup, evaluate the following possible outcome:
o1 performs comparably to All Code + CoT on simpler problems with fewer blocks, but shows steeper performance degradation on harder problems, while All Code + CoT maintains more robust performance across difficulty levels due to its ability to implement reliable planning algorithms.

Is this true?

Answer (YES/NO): NO